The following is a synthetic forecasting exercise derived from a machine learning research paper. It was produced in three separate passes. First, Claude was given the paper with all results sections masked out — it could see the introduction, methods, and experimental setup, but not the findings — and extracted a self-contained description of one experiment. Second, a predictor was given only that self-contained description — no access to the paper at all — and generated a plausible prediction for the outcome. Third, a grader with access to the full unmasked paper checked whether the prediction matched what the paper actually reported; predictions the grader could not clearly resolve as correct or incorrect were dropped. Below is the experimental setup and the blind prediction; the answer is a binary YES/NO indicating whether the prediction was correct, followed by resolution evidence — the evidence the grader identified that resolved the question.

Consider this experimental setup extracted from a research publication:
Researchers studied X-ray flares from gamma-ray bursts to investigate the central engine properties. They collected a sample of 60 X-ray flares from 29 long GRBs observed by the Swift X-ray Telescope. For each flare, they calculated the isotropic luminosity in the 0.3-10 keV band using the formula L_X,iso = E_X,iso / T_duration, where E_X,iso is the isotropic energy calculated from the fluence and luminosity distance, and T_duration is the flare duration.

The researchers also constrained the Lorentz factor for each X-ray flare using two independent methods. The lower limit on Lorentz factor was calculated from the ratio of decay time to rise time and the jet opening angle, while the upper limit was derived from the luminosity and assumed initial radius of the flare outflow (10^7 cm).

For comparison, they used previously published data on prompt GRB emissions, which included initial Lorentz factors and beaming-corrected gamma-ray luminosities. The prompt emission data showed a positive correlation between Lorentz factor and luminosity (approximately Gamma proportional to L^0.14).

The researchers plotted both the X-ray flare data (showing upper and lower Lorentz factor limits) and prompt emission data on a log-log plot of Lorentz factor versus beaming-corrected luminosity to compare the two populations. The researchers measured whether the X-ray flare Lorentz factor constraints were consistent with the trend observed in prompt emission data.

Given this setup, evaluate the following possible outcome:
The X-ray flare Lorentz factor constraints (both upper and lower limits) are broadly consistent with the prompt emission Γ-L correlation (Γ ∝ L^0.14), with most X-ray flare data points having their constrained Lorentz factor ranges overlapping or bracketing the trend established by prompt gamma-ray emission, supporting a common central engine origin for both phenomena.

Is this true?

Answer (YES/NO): YES